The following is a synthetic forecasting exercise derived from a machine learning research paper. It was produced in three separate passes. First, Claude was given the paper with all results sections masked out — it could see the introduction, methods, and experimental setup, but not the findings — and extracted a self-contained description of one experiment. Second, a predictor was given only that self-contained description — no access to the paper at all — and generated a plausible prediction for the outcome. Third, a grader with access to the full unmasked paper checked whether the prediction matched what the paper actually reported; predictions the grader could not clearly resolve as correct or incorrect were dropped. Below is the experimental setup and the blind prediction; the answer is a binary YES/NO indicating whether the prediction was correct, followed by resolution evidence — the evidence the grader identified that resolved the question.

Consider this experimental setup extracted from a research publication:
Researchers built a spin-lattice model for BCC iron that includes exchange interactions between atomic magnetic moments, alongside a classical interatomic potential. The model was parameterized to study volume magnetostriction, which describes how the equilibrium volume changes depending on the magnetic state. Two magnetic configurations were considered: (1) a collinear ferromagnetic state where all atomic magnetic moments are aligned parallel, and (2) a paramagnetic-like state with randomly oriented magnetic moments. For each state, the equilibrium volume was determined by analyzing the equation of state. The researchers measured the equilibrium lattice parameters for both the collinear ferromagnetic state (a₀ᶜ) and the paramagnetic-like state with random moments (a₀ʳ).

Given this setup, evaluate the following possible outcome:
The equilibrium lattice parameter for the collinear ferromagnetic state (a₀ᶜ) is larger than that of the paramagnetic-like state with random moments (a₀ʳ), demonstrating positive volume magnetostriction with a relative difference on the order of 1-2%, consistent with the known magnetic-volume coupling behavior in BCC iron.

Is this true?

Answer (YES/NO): YES